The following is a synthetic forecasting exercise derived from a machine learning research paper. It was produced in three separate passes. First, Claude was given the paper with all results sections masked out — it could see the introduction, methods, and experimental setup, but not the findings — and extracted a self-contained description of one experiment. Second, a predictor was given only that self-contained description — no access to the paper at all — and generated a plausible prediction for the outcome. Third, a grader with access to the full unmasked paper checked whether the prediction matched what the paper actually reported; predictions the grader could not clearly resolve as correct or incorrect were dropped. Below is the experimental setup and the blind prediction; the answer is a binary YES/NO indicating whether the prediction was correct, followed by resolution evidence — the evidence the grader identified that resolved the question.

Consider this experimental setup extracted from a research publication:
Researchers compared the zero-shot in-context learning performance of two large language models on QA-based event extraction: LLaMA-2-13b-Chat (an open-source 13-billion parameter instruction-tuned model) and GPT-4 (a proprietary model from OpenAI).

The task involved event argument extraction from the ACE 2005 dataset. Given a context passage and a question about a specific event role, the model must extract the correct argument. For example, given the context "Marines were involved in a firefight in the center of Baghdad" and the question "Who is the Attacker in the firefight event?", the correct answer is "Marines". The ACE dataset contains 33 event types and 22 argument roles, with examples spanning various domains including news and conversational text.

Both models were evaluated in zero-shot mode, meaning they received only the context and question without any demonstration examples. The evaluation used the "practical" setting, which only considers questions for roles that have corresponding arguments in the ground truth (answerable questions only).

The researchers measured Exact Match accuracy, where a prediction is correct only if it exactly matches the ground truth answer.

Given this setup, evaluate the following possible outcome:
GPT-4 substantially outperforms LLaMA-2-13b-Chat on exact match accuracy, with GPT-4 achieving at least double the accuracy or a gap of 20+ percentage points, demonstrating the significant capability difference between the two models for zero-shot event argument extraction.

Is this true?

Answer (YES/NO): YES